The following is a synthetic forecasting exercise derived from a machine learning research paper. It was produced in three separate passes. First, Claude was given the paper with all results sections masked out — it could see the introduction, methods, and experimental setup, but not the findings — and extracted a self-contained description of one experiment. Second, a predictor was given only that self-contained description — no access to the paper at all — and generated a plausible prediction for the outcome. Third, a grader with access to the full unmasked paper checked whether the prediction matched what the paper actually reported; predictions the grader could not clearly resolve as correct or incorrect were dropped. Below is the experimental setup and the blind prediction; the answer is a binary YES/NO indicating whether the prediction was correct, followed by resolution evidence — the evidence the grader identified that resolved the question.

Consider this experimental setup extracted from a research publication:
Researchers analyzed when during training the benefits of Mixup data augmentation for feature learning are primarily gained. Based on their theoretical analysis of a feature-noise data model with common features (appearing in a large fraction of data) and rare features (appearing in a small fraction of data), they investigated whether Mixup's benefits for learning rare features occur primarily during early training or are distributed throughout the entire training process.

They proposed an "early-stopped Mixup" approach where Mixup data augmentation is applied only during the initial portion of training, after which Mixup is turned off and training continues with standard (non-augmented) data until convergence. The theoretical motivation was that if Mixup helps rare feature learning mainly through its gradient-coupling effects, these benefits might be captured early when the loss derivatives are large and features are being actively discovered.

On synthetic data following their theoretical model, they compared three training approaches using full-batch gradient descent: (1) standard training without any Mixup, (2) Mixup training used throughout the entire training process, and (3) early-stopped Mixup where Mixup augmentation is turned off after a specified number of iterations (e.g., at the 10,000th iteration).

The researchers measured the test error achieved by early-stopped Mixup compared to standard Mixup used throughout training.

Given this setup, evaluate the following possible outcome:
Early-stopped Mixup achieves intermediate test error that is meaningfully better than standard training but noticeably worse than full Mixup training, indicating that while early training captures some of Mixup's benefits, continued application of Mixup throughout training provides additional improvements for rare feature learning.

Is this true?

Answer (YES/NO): NO